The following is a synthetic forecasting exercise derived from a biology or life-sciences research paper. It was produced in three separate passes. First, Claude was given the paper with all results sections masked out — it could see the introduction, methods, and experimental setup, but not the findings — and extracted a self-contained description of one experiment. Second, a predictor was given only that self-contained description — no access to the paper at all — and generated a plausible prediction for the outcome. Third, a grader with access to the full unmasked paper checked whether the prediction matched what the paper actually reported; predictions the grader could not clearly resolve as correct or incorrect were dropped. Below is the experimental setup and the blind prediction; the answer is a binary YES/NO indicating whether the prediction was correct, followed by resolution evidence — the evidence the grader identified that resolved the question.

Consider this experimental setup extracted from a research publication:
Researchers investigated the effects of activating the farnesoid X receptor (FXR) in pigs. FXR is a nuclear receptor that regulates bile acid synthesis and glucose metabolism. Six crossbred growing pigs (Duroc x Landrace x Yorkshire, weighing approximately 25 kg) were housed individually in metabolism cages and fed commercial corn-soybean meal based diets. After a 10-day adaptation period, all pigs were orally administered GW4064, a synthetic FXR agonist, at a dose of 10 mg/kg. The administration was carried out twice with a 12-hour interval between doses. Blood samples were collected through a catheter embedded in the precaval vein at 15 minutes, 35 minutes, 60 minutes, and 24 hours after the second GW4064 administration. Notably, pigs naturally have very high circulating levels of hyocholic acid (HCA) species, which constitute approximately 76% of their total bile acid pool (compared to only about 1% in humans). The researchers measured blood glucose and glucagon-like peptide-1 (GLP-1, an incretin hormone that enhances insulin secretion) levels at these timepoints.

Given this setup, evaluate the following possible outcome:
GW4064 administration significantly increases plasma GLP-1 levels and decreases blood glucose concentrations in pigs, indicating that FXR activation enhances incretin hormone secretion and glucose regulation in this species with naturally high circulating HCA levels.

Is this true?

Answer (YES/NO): NO